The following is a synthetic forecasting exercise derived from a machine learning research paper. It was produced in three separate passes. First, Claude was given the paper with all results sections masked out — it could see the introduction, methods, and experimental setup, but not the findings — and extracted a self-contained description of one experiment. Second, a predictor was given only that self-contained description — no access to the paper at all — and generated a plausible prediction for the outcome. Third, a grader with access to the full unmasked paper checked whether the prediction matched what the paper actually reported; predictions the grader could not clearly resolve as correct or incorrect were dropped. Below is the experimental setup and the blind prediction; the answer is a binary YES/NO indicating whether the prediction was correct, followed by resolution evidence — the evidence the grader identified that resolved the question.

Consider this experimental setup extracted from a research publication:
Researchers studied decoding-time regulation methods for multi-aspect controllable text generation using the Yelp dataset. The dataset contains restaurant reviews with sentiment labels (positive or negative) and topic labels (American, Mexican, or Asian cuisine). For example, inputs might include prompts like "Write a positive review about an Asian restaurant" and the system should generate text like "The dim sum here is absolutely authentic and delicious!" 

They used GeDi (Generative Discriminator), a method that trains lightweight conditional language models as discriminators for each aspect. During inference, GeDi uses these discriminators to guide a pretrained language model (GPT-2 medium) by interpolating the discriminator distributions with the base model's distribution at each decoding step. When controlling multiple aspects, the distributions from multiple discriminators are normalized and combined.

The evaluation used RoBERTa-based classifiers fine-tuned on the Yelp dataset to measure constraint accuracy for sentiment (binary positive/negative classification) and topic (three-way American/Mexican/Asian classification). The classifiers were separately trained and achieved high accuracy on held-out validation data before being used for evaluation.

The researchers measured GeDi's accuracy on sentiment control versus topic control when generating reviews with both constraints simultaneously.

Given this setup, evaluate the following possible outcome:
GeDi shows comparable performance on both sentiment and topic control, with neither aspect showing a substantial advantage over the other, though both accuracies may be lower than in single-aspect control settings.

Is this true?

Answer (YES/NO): NO